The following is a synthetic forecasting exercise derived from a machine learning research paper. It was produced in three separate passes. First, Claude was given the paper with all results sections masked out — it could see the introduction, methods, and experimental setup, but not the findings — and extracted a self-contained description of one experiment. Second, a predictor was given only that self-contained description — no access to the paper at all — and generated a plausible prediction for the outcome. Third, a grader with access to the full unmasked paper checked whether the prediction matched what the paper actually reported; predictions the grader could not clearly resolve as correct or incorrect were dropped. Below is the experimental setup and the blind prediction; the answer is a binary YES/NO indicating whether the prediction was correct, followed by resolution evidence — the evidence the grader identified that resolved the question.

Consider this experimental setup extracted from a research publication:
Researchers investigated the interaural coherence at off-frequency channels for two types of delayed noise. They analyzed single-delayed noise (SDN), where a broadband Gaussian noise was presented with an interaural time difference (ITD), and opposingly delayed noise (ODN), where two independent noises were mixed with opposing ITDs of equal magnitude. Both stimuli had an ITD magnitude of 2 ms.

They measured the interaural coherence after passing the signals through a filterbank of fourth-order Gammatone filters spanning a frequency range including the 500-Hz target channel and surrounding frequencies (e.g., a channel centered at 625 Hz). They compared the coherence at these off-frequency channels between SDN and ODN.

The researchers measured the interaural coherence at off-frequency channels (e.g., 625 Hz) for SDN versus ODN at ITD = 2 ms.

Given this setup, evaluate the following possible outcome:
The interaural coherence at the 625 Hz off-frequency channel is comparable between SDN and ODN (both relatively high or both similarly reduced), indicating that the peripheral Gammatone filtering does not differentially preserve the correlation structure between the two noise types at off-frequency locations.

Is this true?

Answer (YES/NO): NO